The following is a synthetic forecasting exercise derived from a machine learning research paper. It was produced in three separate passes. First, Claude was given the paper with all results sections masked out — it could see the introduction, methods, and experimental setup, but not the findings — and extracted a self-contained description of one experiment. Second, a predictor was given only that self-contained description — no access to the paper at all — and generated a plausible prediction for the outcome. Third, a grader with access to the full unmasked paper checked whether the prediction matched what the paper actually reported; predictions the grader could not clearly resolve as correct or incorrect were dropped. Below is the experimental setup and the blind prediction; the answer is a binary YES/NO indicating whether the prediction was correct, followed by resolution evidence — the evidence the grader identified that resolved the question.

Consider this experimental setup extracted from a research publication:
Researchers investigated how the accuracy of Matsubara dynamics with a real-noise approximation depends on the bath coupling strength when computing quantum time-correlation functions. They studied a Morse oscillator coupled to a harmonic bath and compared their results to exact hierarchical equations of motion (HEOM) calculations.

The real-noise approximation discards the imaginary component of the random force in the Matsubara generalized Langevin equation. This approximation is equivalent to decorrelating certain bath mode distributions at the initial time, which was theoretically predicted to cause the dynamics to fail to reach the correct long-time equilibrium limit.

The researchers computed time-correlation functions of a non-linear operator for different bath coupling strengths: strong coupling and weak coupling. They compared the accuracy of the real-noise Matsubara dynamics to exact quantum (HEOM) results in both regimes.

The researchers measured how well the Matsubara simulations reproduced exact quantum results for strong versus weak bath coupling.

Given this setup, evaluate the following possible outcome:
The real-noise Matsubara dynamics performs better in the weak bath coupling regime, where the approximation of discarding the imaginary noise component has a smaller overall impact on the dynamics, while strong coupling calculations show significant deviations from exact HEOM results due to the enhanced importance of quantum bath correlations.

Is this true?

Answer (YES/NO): NO